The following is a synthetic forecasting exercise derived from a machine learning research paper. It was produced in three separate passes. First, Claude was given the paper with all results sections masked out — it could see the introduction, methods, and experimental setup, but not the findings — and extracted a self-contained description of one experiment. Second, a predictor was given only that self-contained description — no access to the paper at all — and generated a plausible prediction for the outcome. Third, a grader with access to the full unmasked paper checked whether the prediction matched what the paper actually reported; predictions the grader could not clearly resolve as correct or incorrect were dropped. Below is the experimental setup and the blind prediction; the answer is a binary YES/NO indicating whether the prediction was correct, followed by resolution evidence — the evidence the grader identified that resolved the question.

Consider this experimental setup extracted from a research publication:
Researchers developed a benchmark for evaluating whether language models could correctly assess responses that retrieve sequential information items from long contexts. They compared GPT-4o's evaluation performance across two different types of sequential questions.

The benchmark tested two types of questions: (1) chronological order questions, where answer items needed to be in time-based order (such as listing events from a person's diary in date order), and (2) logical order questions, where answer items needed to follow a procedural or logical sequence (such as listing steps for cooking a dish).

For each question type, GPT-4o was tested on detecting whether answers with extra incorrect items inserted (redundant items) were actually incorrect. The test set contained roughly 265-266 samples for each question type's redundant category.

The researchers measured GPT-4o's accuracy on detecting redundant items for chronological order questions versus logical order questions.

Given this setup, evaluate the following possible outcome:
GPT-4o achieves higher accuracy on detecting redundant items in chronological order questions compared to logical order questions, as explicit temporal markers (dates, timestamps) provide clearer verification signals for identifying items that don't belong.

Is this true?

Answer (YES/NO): NO